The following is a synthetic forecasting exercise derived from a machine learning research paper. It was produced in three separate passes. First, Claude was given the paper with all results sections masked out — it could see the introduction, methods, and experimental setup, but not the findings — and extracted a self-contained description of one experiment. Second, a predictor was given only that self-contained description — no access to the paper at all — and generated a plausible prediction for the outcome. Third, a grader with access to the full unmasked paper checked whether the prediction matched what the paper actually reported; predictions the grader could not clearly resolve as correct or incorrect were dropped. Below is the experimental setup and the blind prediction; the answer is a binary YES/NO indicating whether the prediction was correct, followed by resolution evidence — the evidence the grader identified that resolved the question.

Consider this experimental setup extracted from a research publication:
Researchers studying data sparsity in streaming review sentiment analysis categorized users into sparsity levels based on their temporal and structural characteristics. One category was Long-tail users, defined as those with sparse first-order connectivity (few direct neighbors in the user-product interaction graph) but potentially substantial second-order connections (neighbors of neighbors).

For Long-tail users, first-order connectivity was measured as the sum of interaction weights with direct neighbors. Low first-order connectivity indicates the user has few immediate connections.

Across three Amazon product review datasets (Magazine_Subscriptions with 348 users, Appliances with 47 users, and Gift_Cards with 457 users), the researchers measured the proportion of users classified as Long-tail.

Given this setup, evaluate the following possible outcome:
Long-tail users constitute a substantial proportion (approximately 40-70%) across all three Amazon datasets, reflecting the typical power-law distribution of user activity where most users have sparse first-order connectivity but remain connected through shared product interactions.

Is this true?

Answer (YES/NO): YES